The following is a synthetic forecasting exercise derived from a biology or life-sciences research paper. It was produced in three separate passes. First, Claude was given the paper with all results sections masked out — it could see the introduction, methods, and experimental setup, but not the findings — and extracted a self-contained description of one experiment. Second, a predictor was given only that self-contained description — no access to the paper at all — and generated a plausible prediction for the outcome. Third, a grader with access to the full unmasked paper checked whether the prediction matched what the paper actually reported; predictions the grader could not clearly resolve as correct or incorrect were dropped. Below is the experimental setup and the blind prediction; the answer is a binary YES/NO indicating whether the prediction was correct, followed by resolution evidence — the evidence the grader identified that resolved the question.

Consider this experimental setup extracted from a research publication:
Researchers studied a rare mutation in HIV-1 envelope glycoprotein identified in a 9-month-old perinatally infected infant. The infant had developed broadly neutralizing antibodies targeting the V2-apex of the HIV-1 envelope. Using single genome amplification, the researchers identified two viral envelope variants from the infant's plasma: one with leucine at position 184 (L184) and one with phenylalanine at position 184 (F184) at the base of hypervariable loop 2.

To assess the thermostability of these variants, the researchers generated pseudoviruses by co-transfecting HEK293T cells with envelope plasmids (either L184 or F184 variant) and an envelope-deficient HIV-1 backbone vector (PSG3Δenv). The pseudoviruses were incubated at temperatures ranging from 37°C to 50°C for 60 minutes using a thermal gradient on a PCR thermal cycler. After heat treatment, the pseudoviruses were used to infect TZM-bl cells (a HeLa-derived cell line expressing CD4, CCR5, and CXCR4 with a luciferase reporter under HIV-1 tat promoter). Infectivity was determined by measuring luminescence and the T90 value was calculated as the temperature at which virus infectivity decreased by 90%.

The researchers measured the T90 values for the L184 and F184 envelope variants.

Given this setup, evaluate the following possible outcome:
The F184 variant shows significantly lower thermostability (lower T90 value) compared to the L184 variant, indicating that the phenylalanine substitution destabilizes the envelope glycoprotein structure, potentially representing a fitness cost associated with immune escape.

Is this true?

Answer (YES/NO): NO